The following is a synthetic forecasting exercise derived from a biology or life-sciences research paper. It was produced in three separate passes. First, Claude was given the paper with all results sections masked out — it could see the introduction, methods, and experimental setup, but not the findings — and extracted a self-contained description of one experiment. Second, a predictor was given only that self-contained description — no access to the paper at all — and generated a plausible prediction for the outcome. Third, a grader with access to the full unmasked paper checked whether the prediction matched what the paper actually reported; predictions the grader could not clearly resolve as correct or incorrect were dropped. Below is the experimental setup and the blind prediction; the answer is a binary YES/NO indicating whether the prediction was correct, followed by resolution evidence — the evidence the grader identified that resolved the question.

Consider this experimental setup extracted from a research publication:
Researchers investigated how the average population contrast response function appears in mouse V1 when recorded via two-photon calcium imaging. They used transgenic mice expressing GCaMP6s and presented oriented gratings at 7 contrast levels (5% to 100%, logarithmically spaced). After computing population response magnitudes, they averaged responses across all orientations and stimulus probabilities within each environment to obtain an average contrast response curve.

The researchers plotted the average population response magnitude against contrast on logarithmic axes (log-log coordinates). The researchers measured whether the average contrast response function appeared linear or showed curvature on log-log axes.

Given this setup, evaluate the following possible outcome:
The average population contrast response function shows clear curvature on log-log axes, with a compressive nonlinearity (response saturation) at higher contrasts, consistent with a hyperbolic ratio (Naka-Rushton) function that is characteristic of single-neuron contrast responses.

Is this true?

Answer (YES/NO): NO